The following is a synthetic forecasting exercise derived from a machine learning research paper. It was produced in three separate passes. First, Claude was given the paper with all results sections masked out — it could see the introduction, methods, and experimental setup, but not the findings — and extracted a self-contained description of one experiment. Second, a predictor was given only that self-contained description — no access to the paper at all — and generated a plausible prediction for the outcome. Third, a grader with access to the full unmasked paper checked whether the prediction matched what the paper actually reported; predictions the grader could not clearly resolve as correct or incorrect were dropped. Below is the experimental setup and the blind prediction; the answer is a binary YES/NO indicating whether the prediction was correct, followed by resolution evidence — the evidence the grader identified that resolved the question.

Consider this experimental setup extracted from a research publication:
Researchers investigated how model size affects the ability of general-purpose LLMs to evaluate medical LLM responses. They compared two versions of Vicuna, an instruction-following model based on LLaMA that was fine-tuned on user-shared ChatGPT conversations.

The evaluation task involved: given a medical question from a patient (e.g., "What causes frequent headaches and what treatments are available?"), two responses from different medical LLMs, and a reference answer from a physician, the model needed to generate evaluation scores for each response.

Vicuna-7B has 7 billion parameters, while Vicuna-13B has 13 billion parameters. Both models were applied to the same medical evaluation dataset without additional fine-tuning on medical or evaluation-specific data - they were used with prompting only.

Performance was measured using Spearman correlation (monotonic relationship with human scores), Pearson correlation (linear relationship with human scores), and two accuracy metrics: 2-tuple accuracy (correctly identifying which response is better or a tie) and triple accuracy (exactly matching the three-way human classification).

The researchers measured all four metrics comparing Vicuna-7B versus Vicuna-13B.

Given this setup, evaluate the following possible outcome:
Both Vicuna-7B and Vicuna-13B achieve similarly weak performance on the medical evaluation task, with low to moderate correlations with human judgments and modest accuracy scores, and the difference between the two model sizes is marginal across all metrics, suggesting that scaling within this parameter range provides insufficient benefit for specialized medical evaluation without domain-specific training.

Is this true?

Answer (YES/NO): NO